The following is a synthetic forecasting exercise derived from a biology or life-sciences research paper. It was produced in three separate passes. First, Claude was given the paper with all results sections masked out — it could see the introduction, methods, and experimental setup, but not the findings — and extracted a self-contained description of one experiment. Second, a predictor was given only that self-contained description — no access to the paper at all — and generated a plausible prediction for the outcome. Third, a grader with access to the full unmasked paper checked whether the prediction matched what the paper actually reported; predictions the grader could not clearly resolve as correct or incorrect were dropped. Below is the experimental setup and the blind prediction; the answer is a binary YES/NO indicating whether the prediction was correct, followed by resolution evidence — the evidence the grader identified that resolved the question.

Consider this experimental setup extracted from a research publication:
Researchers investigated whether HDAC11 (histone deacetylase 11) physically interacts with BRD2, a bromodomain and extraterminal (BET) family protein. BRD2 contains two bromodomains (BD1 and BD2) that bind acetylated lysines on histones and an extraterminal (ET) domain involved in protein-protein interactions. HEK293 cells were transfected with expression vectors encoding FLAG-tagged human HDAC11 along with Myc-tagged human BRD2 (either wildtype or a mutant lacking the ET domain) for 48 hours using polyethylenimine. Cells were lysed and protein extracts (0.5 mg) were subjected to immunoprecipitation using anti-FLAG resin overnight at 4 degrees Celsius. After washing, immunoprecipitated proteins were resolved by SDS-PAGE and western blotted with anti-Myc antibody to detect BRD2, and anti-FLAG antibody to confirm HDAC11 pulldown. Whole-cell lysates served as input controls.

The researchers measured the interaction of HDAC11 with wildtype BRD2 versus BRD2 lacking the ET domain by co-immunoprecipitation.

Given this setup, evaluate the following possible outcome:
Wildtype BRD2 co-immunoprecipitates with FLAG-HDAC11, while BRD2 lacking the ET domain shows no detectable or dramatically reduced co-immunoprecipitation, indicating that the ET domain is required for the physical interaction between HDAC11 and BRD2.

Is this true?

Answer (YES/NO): YES